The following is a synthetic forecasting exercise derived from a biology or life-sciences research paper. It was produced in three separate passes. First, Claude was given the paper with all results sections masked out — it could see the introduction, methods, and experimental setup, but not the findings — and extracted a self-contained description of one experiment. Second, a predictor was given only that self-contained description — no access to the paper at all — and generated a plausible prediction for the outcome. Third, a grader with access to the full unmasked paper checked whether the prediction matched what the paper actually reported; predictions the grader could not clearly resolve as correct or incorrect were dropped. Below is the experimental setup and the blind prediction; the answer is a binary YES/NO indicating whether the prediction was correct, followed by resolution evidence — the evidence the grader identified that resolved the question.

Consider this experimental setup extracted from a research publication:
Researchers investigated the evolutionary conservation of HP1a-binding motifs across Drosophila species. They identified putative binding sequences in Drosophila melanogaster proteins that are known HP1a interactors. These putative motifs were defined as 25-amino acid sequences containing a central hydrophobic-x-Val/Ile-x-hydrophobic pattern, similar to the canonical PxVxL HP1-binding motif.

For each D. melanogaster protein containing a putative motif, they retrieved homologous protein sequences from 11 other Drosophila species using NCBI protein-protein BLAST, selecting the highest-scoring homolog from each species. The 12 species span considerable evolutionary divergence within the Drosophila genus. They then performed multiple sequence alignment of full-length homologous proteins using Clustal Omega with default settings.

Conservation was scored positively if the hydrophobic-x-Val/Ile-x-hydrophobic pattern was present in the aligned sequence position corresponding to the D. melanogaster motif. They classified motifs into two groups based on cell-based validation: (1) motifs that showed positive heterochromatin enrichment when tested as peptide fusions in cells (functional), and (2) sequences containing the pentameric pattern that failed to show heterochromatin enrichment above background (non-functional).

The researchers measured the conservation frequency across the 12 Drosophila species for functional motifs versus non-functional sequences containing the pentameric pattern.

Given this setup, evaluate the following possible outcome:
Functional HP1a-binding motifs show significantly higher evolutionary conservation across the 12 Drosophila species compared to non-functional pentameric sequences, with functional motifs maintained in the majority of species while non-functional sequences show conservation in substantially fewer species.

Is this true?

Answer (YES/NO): YES